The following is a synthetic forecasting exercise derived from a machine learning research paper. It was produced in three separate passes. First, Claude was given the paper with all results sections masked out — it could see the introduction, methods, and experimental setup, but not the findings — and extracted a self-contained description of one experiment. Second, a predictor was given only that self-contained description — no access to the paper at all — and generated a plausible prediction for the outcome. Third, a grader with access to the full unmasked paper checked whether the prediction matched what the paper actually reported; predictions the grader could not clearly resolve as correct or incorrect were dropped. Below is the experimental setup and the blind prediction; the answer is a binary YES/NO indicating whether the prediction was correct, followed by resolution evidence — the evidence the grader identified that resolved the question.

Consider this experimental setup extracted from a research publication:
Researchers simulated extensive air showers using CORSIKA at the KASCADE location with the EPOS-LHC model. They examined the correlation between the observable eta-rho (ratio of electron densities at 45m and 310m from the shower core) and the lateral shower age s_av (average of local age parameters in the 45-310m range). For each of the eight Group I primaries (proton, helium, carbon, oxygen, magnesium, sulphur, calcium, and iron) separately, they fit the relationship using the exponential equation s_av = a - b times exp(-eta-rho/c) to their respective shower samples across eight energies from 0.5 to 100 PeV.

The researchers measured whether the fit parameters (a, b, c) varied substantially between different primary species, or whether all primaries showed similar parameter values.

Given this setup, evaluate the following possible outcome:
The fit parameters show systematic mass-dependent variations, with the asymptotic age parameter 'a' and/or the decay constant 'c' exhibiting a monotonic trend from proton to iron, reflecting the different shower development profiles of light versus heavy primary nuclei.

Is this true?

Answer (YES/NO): NO